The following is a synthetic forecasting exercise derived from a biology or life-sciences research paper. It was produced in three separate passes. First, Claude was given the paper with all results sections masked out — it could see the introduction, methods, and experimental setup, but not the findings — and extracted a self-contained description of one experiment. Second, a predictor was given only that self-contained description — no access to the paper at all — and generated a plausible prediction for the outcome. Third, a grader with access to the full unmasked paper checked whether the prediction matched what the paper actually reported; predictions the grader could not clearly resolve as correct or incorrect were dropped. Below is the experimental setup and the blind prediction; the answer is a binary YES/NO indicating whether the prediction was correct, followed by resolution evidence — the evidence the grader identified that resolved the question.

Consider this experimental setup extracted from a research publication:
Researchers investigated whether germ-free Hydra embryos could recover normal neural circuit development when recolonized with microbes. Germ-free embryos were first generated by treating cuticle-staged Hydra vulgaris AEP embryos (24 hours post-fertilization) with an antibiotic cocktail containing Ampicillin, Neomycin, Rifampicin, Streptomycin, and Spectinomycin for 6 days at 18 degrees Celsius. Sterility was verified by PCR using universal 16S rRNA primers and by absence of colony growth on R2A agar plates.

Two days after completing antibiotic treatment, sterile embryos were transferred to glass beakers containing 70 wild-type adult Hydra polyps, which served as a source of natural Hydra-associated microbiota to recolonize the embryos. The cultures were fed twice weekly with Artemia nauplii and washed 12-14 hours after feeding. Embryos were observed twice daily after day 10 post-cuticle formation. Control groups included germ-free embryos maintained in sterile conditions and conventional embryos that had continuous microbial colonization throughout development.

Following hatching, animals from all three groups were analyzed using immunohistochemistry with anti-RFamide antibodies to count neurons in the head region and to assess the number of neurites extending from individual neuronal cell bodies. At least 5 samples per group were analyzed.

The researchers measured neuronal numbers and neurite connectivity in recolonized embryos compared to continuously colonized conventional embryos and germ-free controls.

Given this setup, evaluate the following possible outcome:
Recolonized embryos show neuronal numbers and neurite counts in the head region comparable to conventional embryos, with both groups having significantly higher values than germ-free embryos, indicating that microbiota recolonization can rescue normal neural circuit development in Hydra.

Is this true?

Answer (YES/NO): NO